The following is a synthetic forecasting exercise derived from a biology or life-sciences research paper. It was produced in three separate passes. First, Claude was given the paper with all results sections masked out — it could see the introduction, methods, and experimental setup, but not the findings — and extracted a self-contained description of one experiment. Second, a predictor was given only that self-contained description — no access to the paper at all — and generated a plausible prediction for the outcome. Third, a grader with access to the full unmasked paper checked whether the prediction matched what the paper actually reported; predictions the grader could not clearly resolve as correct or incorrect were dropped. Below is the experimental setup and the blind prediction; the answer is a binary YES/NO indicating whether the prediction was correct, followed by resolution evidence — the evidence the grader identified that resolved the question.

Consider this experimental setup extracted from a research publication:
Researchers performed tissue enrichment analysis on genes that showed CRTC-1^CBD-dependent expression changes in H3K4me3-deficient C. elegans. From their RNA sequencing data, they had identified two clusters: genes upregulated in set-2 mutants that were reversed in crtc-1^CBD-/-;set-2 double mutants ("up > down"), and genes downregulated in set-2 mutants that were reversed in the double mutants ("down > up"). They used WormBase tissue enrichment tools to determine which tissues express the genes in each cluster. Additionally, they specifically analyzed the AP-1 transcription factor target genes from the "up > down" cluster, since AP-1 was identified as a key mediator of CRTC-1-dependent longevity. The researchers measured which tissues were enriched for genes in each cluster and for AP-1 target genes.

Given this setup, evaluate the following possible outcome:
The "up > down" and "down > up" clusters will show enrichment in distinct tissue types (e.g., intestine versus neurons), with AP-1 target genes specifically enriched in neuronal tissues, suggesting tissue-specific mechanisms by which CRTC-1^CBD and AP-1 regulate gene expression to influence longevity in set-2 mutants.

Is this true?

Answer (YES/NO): NO